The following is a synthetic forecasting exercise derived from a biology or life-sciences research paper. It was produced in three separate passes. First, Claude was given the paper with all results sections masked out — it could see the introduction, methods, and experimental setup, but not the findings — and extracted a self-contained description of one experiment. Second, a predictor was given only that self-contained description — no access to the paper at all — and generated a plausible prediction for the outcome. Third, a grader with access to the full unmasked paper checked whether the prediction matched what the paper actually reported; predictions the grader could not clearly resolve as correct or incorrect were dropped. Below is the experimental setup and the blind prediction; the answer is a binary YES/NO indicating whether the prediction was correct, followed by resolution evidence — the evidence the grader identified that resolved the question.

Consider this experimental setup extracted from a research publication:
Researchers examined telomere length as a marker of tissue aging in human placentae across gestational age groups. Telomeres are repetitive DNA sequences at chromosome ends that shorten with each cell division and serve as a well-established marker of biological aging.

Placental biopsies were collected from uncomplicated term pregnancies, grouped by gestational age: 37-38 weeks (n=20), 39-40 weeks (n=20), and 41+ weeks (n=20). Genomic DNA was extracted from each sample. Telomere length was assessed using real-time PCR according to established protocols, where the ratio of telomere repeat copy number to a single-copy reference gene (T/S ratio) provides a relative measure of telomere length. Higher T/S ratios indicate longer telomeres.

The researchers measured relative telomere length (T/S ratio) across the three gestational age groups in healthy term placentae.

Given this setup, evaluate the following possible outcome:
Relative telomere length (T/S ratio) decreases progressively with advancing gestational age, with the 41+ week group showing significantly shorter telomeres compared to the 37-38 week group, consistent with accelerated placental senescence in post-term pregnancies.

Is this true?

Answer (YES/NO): NO